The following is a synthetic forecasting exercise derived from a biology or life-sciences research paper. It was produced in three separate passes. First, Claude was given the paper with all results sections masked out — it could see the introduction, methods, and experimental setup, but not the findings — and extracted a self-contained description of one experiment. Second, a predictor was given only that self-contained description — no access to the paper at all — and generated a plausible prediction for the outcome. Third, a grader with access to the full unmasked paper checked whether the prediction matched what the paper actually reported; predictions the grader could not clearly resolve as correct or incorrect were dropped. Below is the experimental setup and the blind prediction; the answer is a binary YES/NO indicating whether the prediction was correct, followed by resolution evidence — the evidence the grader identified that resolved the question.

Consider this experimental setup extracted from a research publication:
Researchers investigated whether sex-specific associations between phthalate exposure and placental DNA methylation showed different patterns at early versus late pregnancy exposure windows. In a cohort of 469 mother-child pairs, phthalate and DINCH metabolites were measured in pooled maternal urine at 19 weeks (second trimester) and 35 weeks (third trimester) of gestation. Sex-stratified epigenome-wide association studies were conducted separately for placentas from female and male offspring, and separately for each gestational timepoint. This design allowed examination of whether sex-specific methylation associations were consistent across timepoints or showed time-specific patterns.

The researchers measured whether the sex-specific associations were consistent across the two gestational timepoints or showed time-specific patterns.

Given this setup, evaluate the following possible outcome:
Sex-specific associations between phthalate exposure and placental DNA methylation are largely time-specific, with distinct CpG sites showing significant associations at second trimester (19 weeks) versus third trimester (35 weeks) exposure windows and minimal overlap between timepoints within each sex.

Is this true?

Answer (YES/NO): YES